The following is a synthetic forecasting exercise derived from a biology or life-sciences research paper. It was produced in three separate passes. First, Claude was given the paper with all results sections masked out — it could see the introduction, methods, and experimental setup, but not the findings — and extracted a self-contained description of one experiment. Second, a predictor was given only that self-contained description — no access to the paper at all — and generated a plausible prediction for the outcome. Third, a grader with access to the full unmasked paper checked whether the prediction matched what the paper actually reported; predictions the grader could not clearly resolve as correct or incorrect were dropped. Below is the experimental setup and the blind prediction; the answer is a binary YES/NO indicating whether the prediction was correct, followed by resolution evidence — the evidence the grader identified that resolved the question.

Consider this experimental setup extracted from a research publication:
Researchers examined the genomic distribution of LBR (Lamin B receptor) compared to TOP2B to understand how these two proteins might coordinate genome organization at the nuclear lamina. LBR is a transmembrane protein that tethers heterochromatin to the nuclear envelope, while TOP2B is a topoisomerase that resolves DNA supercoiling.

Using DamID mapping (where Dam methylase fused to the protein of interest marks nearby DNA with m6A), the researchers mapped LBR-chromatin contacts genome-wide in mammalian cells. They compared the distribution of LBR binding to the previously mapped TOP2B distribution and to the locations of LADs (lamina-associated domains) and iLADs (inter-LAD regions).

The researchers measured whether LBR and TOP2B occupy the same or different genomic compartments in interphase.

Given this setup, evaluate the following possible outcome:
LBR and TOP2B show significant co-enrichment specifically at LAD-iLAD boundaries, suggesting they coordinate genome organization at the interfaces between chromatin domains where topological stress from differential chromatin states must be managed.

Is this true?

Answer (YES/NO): NO